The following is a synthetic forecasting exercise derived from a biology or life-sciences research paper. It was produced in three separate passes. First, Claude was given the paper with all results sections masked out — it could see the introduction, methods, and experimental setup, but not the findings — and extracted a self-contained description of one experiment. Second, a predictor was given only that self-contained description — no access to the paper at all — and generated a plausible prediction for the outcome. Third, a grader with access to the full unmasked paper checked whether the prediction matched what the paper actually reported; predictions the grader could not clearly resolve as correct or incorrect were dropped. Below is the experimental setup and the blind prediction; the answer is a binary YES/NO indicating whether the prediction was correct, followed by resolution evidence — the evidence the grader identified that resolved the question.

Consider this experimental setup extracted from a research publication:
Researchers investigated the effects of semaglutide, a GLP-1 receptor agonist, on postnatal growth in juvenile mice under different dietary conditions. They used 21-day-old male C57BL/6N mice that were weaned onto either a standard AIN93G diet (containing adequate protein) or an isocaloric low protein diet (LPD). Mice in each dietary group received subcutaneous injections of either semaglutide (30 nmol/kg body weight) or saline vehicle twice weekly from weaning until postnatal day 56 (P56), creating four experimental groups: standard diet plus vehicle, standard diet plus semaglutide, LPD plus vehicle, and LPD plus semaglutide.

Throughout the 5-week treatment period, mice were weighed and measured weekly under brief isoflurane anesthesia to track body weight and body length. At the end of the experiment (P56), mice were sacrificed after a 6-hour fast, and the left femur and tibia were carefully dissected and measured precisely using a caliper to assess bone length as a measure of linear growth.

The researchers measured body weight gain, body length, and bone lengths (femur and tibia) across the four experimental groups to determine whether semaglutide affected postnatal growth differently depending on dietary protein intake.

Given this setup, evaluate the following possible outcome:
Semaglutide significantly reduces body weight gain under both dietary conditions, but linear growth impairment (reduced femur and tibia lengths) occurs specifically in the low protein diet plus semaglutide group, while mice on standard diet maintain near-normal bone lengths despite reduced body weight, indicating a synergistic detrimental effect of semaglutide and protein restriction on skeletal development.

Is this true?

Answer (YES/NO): NO